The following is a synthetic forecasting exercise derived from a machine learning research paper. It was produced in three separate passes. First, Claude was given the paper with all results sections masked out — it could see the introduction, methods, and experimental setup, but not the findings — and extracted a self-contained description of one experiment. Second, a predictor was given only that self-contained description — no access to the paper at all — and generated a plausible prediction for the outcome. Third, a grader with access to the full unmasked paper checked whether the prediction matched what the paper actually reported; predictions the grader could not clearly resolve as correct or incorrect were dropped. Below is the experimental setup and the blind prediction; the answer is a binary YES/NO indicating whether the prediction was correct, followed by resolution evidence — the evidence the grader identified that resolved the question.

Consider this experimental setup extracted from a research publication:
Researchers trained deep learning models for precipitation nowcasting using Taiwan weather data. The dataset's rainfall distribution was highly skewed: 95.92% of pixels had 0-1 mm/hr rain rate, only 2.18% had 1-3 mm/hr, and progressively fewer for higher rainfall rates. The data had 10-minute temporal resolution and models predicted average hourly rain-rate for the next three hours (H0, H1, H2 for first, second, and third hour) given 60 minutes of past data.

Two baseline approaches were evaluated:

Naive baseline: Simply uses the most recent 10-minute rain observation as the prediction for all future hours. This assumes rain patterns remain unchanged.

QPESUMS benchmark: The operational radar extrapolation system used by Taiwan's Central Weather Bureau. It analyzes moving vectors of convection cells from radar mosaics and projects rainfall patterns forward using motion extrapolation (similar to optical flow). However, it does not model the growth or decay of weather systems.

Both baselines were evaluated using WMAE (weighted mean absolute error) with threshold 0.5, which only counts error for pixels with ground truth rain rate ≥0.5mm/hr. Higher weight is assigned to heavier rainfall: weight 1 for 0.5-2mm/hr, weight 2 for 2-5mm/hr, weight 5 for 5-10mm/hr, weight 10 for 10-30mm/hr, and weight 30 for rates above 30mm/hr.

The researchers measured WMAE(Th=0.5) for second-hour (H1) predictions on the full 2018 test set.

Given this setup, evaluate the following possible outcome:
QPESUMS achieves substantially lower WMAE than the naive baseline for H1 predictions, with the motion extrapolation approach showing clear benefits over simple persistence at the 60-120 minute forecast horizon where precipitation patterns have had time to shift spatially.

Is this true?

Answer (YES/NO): NO